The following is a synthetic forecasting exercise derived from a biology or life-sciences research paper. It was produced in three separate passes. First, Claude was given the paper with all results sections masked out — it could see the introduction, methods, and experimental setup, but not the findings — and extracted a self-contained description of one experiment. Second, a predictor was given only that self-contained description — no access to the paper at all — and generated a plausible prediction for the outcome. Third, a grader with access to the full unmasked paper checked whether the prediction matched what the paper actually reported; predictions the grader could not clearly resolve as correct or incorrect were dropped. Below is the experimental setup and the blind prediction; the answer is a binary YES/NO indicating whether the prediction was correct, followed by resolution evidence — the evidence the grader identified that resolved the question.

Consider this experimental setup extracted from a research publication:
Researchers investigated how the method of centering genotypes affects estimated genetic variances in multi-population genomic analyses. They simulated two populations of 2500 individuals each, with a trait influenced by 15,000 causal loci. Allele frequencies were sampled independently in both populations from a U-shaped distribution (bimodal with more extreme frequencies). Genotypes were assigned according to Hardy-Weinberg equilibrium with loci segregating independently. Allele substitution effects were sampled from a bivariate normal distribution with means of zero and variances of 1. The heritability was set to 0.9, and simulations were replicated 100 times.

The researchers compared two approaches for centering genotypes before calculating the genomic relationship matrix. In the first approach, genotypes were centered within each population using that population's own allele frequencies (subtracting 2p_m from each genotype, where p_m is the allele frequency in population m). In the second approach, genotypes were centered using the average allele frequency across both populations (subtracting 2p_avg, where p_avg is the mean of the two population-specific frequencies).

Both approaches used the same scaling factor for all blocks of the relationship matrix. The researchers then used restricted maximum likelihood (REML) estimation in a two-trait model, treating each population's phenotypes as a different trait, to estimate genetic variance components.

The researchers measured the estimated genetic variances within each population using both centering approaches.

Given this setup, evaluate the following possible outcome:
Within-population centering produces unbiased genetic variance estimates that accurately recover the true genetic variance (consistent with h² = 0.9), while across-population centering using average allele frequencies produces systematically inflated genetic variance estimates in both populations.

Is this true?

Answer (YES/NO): NO